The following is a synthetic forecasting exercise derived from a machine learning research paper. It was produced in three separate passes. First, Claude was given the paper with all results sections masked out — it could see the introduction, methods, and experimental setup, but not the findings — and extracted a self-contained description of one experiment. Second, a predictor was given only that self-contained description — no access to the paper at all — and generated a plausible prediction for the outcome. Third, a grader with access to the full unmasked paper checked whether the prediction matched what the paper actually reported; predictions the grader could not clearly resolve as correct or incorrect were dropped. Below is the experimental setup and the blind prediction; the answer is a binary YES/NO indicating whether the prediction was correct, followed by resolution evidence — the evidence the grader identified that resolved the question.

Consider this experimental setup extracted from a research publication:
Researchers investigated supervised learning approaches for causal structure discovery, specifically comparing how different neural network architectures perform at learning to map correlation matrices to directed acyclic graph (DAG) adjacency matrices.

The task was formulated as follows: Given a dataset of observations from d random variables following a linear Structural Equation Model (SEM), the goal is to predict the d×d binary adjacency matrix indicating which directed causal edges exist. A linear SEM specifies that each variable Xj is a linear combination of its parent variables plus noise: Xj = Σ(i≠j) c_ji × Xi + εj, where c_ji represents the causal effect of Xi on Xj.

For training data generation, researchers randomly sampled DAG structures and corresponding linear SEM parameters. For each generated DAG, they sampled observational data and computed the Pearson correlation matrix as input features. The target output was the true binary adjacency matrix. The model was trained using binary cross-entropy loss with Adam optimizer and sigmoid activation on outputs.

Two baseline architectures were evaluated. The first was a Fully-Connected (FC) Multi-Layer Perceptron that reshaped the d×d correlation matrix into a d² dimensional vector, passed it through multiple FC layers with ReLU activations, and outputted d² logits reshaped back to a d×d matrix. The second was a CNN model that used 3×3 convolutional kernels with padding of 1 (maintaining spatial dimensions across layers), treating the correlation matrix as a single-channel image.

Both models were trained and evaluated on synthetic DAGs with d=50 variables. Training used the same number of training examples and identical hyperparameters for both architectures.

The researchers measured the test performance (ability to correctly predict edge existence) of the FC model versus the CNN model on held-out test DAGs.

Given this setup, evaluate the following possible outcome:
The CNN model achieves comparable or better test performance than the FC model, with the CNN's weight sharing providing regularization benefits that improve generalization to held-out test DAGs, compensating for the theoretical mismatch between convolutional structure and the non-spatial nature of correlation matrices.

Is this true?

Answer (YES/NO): YES